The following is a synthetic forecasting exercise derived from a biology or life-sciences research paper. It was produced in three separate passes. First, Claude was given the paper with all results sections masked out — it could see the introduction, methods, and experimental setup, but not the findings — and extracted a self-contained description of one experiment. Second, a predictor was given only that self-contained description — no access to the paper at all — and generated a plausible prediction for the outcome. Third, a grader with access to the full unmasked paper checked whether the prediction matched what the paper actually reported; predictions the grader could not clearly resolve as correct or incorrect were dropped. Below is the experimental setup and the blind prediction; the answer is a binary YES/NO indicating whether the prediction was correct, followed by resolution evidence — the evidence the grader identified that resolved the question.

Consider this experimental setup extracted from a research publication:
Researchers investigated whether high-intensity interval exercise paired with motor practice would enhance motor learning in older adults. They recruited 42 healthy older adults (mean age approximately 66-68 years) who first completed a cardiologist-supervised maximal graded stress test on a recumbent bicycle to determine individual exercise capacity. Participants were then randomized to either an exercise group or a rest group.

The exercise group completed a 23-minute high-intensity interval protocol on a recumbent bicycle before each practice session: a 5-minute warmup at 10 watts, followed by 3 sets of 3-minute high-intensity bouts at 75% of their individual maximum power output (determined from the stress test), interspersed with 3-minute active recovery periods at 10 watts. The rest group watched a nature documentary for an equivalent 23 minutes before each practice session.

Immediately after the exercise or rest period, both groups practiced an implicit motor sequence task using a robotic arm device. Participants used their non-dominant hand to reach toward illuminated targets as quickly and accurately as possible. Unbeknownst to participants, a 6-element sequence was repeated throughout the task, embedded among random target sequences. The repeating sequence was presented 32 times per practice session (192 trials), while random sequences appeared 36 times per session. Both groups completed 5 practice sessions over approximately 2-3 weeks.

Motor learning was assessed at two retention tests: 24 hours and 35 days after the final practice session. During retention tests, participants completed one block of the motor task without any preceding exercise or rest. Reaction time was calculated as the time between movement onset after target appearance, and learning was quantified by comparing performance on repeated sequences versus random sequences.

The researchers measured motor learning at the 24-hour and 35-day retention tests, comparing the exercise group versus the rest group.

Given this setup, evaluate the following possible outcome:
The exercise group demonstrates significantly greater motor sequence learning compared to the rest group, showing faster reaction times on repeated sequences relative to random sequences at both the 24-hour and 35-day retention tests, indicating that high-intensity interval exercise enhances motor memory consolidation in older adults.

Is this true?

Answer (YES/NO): NO